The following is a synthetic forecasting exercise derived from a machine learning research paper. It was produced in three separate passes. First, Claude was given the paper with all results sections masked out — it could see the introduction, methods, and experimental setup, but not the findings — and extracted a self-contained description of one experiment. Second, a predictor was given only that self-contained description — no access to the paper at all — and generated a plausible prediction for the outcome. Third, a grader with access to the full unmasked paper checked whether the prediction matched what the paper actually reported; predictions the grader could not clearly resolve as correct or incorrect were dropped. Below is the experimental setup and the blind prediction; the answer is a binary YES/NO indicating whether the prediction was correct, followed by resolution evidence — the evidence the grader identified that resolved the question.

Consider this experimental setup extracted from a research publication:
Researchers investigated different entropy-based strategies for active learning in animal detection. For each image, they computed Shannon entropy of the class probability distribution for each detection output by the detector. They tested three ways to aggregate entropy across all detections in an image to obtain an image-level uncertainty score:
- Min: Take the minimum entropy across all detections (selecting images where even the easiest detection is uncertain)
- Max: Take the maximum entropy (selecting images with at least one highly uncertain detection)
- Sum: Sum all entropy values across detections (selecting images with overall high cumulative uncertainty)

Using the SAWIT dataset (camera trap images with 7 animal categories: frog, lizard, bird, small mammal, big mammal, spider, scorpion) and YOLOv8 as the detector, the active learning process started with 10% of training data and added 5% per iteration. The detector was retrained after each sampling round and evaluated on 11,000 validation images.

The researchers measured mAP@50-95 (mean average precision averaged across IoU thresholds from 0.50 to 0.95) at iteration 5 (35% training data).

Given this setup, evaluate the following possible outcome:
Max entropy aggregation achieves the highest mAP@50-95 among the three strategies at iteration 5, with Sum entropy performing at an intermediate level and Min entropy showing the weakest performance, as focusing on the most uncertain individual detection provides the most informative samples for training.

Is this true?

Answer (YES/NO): YES